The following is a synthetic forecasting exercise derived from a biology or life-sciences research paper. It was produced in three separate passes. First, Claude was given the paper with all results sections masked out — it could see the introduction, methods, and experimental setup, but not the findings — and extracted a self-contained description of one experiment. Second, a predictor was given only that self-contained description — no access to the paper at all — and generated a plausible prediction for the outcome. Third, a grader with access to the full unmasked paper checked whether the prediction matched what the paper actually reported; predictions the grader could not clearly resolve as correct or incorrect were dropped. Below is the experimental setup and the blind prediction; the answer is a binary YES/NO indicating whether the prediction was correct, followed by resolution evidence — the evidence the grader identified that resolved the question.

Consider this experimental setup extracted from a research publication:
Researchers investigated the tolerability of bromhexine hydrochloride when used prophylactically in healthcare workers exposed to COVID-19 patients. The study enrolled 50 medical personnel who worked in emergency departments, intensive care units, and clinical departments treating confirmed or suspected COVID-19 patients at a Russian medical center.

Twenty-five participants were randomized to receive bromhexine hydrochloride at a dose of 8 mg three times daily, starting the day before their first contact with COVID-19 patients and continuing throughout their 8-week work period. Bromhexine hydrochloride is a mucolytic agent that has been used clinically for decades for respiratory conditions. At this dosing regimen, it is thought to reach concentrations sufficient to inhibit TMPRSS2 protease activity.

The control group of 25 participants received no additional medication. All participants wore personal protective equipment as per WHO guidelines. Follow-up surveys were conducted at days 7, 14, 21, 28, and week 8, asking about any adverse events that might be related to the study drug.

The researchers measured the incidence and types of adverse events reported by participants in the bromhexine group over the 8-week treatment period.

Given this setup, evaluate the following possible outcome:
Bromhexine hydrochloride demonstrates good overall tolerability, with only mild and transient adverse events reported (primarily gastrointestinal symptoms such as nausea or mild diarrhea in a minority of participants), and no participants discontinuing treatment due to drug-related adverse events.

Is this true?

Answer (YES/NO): NO